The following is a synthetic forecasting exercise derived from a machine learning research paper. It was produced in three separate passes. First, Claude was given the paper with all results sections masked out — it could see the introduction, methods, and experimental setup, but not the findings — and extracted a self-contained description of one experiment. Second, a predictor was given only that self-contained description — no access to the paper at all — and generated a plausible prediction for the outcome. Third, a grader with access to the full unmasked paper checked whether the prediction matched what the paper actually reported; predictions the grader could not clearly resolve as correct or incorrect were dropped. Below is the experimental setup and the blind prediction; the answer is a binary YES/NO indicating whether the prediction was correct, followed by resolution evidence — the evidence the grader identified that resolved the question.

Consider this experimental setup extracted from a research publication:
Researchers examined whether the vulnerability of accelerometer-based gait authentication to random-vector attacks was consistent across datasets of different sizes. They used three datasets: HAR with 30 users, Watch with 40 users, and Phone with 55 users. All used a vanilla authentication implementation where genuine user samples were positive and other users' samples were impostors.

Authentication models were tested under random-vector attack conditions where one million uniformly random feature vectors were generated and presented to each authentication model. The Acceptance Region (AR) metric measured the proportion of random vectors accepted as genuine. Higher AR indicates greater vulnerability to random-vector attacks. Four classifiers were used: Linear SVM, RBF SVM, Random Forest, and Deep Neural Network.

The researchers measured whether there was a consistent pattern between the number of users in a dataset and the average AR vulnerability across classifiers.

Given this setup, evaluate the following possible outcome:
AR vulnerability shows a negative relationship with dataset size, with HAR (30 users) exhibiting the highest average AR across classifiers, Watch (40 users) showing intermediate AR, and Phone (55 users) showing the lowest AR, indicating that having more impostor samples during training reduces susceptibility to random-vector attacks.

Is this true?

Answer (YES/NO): YES